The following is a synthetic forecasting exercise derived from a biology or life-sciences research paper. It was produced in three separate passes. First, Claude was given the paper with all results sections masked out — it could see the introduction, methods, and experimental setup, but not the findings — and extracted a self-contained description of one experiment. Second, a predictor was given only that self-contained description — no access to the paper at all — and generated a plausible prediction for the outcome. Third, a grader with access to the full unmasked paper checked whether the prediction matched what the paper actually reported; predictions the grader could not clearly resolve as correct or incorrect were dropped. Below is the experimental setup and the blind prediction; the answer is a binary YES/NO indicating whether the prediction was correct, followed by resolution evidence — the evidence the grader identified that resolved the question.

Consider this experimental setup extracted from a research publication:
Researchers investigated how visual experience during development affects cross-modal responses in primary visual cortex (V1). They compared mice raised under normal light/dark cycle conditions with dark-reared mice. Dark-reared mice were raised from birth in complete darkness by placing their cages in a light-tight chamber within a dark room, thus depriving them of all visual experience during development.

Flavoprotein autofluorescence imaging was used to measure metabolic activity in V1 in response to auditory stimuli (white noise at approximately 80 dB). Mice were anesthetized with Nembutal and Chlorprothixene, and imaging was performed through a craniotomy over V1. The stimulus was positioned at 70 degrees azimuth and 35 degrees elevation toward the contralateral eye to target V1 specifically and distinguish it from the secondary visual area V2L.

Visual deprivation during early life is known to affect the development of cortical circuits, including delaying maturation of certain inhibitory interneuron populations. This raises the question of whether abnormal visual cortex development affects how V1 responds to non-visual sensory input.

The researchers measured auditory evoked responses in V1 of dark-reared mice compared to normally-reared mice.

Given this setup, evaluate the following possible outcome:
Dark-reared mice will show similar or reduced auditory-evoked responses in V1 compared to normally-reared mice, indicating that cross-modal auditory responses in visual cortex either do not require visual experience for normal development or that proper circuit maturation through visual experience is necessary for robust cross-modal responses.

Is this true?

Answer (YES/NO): NO